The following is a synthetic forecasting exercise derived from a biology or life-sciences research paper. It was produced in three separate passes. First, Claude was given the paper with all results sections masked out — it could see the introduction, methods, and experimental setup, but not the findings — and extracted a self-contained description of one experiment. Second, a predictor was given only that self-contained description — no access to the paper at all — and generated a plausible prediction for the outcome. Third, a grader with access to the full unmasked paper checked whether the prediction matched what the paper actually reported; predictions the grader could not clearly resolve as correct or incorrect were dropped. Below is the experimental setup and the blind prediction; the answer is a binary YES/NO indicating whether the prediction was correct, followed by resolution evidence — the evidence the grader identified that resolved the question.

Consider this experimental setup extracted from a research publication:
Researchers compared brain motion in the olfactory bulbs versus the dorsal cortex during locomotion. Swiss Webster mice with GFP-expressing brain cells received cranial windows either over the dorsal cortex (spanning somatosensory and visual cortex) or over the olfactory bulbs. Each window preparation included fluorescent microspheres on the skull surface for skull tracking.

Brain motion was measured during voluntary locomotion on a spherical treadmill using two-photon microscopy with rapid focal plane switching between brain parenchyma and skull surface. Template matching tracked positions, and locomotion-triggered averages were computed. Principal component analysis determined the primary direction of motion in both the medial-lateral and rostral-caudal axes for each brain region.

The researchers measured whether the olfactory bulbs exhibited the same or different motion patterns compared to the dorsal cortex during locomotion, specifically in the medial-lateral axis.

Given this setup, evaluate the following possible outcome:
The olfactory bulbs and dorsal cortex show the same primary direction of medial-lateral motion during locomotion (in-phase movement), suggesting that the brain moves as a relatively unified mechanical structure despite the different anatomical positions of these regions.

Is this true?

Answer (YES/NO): NO